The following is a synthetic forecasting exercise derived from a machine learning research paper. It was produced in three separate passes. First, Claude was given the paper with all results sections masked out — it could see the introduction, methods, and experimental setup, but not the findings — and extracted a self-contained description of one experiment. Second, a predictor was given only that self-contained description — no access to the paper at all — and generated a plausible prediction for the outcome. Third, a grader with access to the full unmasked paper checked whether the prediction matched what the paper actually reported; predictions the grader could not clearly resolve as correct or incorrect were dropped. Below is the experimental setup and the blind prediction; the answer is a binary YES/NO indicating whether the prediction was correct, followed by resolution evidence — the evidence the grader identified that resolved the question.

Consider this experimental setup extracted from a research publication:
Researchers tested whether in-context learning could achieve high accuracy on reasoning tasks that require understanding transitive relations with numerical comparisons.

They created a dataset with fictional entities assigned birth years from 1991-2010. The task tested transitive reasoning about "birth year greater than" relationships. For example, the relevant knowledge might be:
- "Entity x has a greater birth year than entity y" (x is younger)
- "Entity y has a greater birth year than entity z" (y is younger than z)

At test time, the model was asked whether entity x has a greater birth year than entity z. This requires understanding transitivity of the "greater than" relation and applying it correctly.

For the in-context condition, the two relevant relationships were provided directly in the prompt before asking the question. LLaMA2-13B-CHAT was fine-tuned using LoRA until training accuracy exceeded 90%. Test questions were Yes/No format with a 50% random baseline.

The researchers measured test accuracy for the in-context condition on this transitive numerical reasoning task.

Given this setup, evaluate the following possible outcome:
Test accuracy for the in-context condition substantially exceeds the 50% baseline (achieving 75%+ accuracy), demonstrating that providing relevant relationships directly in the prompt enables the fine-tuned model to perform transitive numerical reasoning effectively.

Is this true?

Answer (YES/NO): YES